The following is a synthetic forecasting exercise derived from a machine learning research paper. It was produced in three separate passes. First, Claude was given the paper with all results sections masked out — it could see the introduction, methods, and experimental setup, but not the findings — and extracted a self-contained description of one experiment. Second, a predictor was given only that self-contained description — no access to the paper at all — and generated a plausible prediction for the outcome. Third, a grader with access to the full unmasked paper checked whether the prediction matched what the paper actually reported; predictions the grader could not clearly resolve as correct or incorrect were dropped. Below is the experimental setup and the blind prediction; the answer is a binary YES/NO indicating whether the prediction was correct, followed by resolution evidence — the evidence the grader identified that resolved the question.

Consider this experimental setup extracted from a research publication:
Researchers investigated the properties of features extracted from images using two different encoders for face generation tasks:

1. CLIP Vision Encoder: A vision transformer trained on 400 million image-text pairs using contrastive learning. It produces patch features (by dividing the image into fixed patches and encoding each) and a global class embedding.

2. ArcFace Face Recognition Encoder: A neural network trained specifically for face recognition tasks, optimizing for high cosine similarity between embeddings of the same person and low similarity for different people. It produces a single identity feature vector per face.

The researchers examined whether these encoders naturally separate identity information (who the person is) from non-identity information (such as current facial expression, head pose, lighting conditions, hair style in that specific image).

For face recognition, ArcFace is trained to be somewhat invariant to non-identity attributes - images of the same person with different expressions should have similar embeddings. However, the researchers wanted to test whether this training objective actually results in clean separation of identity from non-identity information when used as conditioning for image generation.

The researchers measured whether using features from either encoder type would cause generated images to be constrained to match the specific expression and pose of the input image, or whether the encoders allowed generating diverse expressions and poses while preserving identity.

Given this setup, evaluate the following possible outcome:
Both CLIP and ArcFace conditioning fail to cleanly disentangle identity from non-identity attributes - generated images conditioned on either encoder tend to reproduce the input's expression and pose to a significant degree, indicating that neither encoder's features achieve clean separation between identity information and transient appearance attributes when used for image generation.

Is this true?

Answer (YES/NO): YES